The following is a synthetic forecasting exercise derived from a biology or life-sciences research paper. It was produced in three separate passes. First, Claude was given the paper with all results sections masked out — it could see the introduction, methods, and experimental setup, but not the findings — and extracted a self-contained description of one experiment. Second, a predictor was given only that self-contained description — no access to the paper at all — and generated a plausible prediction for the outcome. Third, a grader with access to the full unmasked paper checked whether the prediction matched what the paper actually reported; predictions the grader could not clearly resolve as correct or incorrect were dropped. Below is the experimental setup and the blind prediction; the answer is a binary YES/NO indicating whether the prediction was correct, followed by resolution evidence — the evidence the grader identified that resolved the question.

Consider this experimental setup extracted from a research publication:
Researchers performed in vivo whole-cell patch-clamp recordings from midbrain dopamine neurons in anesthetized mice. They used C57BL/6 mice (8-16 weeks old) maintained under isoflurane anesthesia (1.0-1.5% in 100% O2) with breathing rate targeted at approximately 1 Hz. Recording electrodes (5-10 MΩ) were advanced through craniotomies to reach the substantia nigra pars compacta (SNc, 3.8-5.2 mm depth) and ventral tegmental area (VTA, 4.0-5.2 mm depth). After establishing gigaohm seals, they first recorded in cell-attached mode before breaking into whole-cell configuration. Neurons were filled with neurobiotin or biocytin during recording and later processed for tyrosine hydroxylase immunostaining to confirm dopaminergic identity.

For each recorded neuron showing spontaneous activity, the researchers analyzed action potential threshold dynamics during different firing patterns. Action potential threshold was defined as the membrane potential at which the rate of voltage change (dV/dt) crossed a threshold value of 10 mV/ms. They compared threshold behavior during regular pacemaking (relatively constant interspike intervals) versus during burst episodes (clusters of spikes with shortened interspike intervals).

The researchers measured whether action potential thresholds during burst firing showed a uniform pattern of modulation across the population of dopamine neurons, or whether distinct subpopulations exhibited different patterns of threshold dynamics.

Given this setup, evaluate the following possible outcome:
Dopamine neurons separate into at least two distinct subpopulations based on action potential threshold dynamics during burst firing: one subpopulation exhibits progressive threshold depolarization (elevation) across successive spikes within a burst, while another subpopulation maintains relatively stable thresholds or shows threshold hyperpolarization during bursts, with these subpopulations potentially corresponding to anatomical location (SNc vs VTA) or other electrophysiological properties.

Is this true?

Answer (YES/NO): NO